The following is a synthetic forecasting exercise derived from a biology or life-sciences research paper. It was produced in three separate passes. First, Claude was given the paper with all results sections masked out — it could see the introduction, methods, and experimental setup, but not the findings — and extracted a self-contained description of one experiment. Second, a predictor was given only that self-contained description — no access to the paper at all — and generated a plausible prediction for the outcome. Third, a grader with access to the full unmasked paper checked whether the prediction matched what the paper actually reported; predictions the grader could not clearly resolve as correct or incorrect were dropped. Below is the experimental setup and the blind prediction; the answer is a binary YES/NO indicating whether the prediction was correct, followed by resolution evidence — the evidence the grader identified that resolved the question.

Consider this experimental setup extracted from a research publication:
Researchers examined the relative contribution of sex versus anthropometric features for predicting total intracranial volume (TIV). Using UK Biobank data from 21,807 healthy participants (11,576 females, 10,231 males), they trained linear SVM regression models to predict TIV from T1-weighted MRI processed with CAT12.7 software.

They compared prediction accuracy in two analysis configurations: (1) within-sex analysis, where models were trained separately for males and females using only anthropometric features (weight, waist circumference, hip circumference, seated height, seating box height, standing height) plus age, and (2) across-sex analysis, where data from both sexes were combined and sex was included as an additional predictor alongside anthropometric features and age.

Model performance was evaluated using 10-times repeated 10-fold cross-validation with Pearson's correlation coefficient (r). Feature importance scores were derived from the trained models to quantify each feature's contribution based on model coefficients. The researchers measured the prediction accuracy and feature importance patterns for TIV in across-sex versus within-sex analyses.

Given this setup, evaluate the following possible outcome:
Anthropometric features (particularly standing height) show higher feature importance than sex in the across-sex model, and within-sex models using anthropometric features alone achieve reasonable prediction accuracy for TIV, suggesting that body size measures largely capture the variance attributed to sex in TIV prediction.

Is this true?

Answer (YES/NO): NO